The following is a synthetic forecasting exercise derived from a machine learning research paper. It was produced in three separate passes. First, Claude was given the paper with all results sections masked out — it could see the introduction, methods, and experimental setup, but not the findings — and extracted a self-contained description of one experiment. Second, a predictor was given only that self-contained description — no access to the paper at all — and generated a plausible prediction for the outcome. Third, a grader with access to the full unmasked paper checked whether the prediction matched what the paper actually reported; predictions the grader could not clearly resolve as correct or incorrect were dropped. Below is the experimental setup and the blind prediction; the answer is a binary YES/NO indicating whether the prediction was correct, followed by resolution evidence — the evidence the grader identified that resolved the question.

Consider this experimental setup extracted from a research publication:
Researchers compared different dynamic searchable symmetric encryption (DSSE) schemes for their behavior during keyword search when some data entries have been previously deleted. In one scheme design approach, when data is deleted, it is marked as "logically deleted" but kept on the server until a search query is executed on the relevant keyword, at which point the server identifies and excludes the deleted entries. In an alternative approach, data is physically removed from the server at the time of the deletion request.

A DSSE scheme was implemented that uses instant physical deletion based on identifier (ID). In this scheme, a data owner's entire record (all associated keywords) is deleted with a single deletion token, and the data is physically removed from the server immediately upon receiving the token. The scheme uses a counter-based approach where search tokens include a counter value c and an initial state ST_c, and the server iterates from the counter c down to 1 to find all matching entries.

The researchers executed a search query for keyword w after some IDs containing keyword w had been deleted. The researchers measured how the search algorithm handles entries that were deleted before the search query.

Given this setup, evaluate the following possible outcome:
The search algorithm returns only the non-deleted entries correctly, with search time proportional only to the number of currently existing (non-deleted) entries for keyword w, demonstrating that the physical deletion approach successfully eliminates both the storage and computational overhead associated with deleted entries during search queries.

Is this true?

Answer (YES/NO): NO